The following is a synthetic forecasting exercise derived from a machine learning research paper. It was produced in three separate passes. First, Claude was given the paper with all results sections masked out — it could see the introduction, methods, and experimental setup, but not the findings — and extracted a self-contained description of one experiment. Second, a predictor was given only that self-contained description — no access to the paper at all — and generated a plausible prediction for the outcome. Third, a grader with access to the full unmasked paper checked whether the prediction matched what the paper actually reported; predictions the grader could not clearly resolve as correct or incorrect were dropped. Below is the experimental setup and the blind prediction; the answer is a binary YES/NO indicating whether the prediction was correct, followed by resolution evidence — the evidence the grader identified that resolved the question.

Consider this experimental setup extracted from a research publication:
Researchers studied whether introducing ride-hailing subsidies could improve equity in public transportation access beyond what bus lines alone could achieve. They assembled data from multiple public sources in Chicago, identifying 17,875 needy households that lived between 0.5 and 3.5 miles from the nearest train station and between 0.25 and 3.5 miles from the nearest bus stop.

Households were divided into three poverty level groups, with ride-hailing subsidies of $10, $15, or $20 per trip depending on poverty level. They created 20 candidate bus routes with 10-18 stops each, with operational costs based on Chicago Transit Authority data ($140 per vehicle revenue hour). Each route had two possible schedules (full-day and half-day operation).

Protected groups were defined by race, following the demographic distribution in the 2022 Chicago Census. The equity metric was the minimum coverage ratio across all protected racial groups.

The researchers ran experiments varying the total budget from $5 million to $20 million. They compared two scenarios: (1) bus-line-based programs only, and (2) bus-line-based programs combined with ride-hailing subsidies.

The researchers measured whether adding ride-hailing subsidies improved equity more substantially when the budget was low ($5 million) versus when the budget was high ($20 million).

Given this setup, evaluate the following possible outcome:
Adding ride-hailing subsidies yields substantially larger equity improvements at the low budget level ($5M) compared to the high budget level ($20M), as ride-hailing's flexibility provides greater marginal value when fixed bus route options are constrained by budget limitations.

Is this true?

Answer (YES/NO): YES